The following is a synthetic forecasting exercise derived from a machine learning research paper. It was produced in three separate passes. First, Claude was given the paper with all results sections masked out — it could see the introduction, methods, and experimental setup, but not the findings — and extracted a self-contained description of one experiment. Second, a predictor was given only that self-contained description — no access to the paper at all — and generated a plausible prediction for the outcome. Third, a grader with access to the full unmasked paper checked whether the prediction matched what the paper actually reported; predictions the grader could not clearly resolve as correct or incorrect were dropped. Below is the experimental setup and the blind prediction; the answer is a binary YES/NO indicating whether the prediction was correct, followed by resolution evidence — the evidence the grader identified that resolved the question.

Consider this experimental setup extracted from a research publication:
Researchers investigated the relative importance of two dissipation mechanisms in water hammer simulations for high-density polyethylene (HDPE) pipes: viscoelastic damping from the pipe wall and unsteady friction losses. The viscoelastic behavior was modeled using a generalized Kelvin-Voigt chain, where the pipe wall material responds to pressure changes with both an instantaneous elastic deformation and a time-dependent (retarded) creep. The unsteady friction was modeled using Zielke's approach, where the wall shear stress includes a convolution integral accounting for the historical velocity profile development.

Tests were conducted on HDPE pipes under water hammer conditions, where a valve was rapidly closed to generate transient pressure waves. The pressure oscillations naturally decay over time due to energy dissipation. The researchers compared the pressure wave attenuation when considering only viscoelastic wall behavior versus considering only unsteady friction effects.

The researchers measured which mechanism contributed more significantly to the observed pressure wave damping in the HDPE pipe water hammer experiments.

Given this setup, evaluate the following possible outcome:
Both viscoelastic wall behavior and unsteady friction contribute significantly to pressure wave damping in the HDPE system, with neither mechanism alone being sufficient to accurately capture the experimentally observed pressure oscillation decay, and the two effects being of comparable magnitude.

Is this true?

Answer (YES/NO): NO